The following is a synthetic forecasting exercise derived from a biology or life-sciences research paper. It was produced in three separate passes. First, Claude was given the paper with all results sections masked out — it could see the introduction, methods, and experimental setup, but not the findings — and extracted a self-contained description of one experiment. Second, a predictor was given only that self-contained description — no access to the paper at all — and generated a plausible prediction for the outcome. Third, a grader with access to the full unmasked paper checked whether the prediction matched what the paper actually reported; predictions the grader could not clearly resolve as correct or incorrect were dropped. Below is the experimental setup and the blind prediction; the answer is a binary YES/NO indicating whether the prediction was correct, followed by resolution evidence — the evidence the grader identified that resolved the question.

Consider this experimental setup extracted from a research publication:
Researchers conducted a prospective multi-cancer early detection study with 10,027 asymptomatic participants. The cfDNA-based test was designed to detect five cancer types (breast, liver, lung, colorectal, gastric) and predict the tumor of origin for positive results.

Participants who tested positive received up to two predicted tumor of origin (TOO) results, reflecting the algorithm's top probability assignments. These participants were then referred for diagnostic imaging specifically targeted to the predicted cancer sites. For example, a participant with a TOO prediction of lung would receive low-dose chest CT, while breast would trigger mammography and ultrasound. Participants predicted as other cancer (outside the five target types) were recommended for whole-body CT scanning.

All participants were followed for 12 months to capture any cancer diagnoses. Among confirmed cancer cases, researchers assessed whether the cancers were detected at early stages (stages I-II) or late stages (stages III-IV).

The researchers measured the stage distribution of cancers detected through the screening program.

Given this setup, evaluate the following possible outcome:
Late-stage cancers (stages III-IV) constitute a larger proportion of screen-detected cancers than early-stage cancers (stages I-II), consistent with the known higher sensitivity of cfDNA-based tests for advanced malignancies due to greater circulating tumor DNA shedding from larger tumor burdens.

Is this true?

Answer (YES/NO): YES